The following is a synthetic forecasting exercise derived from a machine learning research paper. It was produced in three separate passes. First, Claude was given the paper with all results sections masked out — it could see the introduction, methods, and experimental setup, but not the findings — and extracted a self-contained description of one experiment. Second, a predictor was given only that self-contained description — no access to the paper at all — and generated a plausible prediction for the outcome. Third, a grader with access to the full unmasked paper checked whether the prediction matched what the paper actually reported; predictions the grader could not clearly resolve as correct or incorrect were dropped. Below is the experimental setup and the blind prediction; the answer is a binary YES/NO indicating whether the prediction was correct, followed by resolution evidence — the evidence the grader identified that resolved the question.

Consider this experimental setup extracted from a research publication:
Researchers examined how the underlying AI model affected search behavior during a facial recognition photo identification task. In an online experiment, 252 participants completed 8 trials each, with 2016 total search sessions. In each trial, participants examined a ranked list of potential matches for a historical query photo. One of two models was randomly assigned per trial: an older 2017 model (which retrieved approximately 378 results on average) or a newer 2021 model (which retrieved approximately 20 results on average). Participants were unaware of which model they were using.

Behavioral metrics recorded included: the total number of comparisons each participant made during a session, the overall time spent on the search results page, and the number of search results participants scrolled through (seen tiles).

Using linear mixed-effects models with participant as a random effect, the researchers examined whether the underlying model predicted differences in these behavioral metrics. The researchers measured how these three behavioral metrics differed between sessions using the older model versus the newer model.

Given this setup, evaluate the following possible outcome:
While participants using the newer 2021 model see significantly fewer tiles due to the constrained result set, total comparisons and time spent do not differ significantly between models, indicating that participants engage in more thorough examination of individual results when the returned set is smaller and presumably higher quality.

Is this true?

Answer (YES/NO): NO